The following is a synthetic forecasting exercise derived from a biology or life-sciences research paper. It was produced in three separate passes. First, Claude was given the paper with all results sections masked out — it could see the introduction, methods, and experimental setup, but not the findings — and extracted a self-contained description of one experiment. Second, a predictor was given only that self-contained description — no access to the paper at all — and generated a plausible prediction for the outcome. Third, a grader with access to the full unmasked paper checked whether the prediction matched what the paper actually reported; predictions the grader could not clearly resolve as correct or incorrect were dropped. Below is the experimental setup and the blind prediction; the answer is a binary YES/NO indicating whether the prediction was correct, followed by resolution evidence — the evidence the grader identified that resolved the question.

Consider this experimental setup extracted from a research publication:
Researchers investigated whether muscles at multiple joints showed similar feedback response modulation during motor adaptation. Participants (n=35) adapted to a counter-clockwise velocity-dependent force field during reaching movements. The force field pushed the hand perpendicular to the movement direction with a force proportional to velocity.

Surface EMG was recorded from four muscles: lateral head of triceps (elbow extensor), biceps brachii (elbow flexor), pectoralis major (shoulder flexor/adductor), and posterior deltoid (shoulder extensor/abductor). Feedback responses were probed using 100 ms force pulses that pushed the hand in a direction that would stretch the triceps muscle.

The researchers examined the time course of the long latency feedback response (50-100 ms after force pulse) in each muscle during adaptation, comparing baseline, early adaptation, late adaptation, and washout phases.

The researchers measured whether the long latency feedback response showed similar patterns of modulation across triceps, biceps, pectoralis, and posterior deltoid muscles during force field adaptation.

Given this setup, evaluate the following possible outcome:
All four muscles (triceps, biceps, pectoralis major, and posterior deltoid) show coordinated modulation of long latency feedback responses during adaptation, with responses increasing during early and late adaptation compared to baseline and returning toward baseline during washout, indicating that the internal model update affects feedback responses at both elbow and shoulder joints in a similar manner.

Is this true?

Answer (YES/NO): NO